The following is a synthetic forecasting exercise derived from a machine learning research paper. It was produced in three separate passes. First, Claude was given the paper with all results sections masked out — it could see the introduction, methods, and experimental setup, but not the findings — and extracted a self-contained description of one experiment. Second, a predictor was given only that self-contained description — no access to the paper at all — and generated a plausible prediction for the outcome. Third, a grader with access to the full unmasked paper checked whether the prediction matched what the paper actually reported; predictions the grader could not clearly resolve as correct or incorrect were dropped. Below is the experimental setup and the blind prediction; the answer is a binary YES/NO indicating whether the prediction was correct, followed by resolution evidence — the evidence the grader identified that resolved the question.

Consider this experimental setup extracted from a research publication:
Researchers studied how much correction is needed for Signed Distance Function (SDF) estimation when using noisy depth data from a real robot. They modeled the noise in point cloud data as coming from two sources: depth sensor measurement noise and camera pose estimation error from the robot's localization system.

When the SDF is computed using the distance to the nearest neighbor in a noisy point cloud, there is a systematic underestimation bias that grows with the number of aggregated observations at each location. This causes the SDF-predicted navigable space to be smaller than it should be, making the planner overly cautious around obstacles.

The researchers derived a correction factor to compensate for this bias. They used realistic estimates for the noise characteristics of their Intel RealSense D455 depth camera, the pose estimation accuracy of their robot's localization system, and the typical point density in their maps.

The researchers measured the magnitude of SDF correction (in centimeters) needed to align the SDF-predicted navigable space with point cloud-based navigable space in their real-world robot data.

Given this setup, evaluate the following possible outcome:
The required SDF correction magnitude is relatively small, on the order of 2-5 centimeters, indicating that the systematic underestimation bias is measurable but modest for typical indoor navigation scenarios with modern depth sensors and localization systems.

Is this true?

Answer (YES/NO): NO